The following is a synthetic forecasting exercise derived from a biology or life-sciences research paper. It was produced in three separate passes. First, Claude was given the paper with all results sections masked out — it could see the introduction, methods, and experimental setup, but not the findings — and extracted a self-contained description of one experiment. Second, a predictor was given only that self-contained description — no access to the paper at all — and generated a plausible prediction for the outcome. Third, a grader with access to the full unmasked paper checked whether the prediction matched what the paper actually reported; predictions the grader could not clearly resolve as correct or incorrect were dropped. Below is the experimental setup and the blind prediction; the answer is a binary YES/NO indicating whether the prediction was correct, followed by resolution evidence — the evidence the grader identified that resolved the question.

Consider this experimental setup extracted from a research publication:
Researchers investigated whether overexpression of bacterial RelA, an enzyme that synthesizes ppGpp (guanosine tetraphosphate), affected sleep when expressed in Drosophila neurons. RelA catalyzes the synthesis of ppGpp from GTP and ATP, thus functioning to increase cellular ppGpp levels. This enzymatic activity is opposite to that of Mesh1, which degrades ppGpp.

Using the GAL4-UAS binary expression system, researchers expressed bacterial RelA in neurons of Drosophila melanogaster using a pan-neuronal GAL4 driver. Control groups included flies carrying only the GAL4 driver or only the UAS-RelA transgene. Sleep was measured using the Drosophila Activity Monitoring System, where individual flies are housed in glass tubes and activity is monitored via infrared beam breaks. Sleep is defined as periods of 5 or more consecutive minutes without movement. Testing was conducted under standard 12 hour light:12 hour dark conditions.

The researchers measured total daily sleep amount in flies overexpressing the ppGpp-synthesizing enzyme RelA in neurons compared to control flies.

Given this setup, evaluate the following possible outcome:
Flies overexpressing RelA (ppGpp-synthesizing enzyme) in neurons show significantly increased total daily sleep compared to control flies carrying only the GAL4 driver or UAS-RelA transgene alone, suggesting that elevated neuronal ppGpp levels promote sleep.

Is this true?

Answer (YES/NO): NO